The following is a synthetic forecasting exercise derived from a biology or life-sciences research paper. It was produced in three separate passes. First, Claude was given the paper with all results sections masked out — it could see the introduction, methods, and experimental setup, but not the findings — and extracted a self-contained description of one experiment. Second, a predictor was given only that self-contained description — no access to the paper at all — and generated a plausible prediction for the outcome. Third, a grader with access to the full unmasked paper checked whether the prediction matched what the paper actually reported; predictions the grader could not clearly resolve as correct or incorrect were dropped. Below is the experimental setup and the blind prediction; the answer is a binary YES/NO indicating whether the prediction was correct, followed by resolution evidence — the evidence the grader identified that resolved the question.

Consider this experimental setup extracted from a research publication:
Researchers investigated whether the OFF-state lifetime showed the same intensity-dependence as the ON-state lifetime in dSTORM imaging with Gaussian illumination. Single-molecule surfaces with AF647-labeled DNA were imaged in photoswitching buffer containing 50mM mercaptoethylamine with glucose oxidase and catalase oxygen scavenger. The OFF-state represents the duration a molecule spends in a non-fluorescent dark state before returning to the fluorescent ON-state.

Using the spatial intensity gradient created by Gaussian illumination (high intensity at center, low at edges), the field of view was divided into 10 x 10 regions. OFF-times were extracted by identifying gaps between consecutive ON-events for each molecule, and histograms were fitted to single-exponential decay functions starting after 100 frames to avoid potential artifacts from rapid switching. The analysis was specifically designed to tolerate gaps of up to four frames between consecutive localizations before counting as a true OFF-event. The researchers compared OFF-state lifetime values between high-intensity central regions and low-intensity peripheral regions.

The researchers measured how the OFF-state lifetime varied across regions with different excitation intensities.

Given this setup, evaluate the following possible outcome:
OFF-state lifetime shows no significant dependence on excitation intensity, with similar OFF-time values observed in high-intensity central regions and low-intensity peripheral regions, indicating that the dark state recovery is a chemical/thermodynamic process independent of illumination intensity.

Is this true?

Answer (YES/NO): NO